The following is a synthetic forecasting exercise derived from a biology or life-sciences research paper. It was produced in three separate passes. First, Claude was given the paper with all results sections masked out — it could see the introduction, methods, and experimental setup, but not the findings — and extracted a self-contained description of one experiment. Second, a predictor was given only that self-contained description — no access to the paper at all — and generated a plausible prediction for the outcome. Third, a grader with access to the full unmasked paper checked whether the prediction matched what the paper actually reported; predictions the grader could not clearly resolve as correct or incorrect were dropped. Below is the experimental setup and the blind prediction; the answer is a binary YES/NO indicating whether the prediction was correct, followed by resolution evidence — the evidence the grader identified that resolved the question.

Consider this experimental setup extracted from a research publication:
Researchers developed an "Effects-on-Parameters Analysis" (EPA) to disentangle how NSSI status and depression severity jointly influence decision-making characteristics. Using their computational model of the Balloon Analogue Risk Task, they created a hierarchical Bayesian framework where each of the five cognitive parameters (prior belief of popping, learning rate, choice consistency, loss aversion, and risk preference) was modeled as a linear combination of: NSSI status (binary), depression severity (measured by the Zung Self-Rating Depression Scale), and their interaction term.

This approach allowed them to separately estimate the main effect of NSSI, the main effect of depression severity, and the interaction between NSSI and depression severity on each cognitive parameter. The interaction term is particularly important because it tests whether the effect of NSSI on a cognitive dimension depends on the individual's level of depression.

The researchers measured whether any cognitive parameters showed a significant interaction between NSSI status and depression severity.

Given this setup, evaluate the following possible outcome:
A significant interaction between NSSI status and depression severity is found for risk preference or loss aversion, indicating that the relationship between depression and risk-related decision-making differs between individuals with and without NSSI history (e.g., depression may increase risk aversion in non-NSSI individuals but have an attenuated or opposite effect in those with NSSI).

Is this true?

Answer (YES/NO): NO